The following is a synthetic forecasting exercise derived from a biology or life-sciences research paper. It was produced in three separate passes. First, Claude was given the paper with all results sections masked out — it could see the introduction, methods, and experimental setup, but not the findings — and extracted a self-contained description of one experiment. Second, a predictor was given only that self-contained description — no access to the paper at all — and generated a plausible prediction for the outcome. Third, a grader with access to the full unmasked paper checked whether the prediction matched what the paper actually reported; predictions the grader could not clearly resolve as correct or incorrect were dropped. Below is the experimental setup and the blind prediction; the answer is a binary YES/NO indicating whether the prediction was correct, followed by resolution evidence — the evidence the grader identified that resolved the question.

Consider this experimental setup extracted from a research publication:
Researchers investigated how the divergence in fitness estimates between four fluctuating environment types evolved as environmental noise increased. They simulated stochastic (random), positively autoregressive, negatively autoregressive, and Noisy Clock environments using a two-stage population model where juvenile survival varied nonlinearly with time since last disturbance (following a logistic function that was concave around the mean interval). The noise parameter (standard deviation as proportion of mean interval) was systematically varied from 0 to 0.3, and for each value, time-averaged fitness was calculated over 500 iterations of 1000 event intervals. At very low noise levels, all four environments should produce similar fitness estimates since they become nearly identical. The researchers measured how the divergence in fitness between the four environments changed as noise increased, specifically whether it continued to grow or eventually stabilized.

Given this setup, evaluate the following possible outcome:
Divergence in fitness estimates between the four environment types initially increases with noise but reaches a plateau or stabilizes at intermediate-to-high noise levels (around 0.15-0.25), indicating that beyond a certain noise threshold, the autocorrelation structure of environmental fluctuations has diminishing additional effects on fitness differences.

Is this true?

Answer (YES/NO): NO